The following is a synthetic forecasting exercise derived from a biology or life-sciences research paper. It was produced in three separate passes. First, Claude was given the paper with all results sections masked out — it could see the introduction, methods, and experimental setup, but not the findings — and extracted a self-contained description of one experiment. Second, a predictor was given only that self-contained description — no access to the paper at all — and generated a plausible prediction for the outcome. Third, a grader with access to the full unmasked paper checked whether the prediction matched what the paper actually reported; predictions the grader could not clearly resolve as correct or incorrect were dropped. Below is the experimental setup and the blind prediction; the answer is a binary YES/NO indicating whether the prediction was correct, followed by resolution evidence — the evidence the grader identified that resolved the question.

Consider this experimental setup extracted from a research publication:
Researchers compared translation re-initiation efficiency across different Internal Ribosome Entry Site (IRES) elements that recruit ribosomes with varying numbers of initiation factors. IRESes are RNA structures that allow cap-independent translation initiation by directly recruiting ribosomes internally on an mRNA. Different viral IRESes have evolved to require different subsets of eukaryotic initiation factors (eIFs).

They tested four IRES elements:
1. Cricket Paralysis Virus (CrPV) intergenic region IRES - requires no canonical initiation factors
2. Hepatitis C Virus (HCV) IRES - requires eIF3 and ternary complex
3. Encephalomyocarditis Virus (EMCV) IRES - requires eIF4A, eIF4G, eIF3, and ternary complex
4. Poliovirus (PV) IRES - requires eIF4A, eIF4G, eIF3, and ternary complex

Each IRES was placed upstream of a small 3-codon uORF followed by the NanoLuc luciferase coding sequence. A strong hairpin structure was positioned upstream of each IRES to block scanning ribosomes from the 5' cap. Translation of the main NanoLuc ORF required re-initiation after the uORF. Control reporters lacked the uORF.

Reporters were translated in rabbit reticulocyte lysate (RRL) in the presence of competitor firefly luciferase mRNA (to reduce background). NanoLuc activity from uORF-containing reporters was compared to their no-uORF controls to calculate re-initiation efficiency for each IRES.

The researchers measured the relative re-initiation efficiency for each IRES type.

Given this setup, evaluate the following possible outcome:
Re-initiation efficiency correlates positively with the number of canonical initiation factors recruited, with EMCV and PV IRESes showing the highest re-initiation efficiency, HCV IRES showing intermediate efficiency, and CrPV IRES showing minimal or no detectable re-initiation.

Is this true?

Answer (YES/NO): YES